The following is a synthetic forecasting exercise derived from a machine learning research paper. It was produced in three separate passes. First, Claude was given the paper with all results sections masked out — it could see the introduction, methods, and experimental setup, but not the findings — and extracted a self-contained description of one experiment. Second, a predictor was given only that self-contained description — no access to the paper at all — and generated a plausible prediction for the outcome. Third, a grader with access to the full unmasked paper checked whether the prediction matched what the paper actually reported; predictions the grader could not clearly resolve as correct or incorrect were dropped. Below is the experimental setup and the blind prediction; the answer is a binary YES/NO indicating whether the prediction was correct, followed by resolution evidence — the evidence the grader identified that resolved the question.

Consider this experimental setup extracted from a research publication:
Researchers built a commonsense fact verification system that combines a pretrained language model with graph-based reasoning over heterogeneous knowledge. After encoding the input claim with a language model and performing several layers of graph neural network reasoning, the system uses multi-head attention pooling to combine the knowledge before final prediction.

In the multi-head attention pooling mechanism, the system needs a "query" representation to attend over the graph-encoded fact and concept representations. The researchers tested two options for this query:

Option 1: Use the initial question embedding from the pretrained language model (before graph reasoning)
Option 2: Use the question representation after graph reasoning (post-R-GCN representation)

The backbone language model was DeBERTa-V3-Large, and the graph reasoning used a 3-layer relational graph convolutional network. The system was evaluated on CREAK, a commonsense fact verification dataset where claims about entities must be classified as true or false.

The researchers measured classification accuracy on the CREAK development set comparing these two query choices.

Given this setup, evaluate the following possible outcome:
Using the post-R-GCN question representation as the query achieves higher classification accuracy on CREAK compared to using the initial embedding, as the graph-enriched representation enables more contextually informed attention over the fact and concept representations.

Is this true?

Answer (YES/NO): NO